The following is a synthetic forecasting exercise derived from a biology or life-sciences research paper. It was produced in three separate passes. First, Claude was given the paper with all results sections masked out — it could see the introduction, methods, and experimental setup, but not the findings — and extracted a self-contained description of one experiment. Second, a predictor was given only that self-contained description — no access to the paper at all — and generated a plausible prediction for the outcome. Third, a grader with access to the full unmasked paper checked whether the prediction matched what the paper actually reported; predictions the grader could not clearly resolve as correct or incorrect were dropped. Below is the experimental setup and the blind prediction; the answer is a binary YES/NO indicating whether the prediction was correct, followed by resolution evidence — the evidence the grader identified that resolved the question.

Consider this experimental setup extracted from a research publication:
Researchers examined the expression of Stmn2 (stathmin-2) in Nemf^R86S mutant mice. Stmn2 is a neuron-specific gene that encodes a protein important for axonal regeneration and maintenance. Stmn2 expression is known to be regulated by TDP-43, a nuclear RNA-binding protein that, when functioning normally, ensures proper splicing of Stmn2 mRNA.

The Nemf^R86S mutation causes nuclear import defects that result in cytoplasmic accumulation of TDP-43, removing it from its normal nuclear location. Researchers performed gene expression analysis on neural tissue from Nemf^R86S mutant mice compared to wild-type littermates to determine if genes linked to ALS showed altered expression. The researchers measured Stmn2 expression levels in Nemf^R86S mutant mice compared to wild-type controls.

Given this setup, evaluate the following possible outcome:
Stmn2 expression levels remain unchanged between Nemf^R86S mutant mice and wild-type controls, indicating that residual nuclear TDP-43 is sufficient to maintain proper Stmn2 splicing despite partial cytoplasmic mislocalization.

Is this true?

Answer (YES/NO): NO